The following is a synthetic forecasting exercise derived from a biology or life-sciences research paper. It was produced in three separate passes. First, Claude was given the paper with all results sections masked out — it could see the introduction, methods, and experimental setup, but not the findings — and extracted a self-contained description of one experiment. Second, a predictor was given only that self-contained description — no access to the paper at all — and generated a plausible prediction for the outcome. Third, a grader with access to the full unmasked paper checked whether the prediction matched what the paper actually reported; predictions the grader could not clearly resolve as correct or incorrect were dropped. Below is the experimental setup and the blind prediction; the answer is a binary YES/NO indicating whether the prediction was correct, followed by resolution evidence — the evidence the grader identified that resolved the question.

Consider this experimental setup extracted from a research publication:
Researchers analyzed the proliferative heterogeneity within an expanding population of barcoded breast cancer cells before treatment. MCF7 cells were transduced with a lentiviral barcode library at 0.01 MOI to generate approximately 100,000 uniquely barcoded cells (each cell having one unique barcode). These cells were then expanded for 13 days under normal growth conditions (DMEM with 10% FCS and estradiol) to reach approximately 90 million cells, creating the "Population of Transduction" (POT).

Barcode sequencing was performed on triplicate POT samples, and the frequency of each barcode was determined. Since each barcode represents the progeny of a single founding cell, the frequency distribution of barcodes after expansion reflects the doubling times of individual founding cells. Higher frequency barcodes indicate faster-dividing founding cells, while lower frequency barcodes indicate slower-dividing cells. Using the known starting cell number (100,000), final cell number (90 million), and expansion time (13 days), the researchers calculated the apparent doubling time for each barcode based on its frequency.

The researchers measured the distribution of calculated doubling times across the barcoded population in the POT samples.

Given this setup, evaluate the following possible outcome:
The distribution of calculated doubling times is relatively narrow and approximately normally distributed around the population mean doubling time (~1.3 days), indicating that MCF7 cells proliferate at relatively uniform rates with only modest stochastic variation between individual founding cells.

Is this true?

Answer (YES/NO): NO